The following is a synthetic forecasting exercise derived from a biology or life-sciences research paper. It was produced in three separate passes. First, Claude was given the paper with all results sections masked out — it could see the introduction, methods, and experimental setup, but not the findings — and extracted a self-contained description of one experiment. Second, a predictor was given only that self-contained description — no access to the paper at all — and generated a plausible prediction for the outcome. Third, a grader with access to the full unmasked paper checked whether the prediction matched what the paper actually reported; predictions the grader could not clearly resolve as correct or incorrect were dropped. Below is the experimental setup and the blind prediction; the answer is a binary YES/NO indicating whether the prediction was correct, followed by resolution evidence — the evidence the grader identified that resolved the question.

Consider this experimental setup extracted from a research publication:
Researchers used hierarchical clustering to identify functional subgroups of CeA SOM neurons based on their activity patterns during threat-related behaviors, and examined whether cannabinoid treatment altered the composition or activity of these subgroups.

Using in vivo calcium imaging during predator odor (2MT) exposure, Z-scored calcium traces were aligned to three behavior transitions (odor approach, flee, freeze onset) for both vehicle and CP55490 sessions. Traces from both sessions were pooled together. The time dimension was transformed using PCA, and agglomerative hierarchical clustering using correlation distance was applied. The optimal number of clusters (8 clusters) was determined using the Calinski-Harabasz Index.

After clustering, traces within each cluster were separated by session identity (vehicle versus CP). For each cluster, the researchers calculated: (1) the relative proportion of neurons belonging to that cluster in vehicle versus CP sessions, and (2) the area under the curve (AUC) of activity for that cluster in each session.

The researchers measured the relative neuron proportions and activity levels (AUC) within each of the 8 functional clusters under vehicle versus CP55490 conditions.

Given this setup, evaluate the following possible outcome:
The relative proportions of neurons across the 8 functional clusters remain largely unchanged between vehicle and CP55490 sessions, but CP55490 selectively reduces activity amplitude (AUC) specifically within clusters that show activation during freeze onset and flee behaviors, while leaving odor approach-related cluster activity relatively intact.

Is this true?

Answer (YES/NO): NO